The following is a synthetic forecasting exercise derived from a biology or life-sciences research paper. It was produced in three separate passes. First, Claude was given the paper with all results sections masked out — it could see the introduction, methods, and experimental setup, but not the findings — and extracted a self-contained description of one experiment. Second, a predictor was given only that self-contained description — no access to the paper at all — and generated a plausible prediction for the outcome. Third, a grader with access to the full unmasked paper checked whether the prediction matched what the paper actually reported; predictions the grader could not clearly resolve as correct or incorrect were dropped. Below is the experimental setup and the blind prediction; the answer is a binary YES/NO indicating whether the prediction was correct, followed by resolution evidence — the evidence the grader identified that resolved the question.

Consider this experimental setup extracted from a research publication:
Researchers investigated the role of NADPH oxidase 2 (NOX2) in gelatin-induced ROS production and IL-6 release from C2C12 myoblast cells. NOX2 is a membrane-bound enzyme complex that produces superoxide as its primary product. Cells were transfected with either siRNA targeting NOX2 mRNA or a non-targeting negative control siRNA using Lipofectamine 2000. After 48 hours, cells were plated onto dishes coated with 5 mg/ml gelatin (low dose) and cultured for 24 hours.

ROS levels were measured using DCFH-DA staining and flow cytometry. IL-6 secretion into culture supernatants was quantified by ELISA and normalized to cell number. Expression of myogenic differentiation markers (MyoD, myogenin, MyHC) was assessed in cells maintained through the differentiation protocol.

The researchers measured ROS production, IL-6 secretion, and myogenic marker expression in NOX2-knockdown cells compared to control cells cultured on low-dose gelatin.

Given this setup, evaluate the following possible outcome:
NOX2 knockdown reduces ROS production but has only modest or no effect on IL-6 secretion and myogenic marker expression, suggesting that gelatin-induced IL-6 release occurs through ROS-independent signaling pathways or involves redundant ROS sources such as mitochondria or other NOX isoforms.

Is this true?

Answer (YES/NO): NO